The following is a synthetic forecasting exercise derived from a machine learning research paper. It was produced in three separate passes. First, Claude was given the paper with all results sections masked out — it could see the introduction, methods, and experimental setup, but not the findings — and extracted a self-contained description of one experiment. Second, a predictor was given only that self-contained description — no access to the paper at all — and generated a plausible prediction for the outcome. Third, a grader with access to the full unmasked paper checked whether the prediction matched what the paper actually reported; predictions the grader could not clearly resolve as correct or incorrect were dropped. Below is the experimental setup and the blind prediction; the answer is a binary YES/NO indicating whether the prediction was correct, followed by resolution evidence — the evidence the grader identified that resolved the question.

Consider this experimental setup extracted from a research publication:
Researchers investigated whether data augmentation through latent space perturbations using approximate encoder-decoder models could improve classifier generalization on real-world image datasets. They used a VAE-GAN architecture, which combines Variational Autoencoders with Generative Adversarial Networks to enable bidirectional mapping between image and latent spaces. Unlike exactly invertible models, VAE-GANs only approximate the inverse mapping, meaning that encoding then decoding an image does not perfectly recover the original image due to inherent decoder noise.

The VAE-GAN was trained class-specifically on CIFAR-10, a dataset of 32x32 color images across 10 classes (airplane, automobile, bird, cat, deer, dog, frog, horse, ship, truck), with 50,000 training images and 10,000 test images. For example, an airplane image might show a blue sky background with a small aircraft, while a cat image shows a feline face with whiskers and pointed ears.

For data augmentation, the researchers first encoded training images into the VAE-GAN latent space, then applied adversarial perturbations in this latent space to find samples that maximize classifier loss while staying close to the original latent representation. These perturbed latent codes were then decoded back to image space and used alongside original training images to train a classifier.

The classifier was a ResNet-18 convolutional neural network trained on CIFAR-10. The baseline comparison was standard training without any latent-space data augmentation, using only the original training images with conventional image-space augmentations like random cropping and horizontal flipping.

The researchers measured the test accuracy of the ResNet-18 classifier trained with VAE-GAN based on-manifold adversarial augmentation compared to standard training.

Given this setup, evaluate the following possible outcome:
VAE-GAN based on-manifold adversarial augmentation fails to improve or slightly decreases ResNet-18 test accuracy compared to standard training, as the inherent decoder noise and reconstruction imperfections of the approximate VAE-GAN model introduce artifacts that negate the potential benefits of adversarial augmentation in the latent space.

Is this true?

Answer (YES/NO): YES